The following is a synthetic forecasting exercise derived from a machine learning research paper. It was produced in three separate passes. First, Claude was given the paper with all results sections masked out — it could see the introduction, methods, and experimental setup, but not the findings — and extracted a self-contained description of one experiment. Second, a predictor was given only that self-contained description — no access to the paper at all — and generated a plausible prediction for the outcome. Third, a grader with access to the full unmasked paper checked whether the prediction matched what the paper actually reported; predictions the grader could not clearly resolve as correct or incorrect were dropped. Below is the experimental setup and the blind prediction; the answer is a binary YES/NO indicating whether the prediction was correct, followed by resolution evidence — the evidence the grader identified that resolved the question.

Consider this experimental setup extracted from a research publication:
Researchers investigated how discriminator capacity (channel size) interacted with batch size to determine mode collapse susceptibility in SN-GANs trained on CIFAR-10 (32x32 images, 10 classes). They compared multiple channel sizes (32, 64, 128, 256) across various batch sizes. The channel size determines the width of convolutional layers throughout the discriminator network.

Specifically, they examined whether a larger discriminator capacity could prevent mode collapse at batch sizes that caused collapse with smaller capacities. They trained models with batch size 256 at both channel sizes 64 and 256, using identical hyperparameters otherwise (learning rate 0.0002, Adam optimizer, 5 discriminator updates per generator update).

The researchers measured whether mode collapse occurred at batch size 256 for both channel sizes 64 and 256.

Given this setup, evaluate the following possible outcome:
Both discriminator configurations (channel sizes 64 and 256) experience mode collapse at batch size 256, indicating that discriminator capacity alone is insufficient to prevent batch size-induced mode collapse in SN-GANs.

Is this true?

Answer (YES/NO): NO